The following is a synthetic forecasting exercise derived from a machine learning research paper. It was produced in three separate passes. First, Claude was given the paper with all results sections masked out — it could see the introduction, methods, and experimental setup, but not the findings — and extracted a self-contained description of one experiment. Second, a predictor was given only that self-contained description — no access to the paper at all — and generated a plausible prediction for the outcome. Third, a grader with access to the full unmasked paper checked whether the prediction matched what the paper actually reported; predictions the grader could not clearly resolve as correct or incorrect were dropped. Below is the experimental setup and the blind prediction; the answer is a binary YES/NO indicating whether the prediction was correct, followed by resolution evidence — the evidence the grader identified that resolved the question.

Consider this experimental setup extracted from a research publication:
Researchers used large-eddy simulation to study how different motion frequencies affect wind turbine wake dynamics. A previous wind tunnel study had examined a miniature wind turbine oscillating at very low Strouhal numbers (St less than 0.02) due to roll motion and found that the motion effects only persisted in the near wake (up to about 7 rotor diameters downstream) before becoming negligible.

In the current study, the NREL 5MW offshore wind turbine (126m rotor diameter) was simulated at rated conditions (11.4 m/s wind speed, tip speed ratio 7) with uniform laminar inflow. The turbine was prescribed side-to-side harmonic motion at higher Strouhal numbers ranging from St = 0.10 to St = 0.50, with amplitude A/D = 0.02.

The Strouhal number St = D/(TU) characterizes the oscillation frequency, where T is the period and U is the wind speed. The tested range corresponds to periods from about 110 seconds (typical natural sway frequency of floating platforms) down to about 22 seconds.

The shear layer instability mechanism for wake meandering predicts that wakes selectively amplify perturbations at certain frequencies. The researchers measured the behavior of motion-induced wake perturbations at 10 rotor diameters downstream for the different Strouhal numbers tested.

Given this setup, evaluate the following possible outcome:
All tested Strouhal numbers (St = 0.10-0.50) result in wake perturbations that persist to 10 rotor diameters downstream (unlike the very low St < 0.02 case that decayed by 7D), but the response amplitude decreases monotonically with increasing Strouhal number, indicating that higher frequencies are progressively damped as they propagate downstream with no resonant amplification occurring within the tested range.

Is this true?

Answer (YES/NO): NO